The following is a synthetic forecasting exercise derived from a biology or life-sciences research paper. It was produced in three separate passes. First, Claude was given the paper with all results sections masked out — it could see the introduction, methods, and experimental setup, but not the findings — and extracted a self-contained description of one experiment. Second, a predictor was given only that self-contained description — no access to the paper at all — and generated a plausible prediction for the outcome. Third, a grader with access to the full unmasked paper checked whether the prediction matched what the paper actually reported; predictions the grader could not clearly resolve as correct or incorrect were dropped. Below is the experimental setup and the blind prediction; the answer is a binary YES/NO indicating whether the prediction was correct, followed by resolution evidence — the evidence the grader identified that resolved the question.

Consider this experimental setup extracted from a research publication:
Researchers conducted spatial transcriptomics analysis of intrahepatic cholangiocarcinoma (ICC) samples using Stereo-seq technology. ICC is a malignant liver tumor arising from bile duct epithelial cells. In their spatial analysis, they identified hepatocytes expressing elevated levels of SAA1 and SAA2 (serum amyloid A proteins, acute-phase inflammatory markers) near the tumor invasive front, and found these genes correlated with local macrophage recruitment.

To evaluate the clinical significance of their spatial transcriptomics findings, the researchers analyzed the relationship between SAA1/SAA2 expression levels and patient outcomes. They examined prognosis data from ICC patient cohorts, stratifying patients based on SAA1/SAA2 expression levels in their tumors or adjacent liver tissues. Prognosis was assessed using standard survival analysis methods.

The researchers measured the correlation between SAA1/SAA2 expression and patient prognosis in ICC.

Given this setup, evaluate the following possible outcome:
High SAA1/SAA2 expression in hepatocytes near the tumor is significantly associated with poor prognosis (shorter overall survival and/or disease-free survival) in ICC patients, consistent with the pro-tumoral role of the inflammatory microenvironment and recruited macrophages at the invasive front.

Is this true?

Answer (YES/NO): YES